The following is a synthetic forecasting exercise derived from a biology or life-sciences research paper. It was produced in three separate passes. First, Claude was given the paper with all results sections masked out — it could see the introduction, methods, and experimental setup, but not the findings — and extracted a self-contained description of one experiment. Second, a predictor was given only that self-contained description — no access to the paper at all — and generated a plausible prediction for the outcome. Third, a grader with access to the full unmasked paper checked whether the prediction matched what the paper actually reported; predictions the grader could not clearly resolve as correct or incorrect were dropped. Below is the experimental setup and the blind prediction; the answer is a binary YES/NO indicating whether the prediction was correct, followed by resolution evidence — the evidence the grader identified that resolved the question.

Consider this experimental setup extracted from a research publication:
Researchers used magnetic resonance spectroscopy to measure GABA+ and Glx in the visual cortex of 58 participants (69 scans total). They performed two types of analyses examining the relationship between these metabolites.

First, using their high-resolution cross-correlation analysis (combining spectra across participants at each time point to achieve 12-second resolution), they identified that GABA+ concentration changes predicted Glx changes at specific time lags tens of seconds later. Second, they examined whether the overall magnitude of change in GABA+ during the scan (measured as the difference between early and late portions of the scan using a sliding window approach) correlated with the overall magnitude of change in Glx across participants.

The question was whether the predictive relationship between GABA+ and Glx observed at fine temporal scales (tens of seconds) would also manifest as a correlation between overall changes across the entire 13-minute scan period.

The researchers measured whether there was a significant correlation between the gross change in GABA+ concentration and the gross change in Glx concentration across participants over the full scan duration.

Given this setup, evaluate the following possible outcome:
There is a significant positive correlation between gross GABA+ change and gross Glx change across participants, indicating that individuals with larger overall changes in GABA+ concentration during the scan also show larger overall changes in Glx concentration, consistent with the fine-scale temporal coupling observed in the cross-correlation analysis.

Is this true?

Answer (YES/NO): NO